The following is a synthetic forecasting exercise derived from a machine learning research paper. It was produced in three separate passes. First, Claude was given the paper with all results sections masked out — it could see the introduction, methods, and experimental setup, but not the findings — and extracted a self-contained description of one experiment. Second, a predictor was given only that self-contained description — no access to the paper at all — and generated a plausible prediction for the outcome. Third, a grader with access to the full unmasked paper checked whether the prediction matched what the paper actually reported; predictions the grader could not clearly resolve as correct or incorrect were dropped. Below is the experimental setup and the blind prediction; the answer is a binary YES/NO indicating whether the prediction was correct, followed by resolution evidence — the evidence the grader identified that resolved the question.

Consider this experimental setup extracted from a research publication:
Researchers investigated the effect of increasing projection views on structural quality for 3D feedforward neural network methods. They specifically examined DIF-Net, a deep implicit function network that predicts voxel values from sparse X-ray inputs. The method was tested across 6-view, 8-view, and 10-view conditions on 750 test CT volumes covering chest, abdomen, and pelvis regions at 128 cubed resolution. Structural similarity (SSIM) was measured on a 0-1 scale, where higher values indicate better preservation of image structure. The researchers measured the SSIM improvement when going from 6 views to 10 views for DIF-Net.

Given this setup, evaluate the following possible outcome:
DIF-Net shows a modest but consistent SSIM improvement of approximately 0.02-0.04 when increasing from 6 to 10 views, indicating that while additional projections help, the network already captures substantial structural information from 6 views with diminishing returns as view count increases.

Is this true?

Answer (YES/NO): NO